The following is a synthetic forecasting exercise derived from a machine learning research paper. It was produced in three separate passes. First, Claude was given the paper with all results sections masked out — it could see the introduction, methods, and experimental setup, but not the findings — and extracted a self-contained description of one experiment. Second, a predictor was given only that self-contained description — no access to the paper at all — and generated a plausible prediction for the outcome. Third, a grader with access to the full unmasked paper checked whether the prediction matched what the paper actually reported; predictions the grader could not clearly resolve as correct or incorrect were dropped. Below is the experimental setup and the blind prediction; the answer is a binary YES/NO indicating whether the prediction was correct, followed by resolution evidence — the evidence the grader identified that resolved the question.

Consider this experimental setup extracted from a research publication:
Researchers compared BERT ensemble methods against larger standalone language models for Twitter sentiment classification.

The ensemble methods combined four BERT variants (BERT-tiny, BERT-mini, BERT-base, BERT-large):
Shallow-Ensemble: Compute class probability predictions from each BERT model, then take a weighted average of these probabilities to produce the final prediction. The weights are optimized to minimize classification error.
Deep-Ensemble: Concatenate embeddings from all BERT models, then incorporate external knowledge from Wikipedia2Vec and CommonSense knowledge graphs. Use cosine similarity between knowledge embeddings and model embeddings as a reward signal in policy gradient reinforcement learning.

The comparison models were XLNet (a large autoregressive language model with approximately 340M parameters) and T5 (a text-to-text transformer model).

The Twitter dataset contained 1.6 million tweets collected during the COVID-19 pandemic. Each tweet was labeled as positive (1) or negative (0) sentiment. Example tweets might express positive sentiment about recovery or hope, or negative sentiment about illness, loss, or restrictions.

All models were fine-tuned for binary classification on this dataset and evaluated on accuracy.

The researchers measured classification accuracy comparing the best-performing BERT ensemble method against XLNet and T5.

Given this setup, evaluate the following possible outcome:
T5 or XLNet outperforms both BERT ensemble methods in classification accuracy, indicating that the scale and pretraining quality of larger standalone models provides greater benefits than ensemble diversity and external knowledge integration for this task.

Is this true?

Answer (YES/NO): YES